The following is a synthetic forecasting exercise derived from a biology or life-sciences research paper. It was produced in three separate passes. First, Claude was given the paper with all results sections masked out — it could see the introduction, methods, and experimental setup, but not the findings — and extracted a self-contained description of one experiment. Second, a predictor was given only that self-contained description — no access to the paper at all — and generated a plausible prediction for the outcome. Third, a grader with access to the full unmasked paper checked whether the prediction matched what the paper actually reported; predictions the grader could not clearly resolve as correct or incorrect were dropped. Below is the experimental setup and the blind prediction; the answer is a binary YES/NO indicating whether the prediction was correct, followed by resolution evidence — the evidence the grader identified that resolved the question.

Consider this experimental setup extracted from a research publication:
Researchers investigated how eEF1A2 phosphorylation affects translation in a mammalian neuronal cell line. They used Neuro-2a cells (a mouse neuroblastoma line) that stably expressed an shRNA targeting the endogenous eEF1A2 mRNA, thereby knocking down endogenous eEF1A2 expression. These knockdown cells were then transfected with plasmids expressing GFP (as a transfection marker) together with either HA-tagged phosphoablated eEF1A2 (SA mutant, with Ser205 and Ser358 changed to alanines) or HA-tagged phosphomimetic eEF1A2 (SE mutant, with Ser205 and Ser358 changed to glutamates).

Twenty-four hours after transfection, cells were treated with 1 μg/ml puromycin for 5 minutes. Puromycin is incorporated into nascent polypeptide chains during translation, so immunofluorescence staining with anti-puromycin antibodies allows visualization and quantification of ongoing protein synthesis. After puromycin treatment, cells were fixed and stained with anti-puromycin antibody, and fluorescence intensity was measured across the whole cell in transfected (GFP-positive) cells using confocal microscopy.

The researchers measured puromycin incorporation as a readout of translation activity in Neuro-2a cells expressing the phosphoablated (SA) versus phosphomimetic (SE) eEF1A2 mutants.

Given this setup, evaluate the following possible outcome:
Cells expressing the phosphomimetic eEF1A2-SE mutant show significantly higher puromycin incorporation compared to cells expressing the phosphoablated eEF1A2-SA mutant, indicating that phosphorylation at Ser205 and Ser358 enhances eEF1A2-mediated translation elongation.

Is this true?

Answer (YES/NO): NO